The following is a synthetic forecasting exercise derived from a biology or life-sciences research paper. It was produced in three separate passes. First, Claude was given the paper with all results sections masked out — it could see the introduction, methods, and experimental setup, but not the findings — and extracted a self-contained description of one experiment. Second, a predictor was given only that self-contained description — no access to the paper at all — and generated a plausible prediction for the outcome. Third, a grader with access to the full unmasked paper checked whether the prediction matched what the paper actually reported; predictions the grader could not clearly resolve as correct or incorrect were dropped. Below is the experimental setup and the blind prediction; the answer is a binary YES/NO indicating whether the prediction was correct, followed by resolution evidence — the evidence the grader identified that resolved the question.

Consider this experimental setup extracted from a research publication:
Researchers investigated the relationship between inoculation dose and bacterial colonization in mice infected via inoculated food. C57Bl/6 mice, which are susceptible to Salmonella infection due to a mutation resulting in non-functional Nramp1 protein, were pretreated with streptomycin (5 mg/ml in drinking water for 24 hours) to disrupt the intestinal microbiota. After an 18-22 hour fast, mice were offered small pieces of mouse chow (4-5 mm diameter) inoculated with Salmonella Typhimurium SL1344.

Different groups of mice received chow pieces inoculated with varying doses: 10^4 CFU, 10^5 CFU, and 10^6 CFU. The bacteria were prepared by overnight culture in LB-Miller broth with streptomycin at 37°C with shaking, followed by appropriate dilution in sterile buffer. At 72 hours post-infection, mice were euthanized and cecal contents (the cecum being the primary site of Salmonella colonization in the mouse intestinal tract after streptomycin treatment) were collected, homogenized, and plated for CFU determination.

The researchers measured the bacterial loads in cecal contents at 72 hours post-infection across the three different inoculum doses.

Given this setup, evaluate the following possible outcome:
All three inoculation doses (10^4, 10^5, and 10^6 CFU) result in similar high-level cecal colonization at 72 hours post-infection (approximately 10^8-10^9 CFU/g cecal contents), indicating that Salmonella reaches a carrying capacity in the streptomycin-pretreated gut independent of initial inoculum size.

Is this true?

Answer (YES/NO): YES